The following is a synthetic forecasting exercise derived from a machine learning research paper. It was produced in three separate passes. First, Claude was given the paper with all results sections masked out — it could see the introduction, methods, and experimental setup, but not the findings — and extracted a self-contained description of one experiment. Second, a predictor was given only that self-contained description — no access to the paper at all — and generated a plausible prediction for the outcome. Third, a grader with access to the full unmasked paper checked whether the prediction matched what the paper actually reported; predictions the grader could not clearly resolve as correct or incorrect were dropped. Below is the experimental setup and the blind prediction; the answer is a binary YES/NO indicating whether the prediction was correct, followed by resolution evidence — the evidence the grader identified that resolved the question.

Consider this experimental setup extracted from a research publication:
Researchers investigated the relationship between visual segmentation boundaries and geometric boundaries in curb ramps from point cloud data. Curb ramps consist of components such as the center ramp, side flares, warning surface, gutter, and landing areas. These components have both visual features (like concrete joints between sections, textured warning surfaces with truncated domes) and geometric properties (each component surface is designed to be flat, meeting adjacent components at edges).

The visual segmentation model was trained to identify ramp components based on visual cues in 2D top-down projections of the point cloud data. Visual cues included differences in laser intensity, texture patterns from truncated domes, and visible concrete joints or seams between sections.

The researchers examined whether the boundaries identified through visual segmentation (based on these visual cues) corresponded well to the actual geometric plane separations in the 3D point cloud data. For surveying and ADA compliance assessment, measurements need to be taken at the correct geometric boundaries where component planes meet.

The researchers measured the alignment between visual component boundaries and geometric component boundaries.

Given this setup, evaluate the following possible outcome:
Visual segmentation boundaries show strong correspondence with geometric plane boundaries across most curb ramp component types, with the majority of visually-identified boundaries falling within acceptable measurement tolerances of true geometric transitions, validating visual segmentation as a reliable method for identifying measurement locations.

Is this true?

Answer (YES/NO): NO